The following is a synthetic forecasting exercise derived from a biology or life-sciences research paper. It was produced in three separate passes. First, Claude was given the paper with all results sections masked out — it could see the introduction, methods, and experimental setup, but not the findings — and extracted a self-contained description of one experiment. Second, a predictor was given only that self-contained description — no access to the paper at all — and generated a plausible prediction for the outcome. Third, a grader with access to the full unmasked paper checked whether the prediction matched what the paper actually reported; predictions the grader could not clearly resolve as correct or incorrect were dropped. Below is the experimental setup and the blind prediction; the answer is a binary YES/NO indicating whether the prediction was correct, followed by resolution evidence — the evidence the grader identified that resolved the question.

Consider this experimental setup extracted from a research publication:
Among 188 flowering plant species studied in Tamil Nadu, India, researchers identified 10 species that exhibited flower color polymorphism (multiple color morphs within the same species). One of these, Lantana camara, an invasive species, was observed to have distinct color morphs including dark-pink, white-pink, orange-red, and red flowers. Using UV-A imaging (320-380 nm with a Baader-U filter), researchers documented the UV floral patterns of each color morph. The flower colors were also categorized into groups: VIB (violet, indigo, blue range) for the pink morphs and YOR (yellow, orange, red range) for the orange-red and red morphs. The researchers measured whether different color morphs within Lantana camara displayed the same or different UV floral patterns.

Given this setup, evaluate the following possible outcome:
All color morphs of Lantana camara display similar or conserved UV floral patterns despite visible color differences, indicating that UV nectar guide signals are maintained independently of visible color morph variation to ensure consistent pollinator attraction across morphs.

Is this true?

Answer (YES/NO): NO